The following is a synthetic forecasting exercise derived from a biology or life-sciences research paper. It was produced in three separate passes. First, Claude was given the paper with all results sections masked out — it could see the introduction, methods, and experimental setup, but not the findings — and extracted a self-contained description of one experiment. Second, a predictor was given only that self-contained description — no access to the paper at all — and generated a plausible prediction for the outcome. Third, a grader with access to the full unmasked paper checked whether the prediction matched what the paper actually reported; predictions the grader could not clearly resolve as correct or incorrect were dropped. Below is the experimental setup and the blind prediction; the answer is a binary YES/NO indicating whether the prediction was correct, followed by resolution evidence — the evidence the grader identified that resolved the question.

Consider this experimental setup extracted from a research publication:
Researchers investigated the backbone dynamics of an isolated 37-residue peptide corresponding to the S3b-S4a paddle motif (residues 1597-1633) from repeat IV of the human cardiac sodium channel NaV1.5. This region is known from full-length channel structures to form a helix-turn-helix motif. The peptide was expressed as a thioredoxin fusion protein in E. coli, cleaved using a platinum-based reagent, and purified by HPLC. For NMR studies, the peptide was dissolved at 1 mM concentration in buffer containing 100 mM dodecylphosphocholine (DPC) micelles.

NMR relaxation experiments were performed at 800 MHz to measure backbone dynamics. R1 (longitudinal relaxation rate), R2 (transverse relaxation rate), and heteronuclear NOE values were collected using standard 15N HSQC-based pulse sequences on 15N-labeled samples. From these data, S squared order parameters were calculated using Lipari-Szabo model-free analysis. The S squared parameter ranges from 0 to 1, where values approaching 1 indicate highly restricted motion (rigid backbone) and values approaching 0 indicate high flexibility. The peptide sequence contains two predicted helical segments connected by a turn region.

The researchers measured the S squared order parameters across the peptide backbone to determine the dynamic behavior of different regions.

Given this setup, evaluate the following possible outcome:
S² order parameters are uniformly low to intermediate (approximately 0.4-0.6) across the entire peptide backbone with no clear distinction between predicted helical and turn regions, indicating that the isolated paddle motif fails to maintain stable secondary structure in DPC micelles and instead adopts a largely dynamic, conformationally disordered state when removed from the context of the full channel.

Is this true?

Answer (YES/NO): NO